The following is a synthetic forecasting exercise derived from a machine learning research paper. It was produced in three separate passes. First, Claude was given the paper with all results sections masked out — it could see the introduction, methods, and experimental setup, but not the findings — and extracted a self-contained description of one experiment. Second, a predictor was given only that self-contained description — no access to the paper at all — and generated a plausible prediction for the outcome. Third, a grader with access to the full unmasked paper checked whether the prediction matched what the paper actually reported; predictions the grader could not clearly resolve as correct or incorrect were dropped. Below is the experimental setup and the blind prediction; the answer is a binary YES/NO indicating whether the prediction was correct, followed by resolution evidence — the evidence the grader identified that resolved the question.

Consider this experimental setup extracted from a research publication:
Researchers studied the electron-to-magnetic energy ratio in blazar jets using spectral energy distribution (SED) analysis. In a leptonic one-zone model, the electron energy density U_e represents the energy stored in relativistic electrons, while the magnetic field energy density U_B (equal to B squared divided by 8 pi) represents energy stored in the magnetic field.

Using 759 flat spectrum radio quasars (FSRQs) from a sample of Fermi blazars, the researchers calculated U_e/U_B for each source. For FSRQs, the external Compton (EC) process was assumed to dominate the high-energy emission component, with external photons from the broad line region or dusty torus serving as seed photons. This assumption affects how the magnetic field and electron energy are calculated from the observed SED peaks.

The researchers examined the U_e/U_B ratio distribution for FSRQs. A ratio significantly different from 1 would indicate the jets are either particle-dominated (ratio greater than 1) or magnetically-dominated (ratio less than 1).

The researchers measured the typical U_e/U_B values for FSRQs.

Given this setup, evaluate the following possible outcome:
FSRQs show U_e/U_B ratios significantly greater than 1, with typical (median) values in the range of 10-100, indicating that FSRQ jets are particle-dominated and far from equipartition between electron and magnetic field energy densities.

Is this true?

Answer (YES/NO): NO